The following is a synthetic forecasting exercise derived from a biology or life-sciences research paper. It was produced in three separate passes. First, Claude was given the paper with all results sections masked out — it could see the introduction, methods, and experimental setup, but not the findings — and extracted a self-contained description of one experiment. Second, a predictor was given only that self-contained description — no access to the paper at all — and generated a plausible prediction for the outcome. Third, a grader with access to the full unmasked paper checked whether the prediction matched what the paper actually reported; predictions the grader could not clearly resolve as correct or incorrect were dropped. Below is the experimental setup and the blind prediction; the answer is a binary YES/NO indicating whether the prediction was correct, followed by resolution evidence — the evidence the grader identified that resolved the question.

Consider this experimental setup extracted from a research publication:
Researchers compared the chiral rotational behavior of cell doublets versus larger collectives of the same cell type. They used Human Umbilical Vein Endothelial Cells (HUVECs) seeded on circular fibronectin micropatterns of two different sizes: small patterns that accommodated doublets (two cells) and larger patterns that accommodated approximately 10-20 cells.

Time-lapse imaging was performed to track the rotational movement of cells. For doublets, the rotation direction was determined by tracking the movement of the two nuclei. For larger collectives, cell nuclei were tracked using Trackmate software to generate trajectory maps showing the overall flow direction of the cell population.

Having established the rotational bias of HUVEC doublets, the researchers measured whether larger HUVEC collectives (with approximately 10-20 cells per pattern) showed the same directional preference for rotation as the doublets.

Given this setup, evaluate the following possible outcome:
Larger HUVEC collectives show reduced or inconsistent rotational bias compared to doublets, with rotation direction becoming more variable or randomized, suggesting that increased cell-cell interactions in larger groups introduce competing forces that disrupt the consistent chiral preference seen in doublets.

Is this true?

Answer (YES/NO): NO